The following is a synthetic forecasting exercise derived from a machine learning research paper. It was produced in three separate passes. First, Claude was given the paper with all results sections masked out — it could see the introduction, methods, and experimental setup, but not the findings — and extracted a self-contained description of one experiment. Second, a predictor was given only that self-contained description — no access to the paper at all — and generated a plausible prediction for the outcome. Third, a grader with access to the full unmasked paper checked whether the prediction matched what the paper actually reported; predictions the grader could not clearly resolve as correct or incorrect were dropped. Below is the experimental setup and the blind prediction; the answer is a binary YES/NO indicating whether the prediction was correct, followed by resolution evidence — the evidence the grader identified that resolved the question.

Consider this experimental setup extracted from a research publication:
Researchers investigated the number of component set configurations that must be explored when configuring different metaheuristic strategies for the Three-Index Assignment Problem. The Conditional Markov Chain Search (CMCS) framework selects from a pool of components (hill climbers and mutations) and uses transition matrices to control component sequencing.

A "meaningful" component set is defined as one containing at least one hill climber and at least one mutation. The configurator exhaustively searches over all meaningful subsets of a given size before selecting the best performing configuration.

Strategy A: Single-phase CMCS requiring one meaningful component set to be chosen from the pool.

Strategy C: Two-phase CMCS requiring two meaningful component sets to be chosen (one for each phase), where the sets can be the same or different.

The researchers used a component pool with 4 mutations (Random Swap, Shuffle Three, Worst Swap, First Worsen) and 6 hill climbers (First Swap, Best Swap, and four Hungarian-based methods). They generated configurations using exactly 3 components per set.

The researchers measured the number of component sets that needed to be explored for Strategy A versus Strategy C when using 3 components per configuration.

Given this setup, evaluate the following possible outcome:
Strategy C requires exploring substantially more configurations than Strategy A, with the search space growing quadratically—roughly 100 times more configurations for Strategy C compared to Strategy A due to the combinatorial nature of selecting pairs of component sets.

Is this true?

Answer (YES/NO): NO